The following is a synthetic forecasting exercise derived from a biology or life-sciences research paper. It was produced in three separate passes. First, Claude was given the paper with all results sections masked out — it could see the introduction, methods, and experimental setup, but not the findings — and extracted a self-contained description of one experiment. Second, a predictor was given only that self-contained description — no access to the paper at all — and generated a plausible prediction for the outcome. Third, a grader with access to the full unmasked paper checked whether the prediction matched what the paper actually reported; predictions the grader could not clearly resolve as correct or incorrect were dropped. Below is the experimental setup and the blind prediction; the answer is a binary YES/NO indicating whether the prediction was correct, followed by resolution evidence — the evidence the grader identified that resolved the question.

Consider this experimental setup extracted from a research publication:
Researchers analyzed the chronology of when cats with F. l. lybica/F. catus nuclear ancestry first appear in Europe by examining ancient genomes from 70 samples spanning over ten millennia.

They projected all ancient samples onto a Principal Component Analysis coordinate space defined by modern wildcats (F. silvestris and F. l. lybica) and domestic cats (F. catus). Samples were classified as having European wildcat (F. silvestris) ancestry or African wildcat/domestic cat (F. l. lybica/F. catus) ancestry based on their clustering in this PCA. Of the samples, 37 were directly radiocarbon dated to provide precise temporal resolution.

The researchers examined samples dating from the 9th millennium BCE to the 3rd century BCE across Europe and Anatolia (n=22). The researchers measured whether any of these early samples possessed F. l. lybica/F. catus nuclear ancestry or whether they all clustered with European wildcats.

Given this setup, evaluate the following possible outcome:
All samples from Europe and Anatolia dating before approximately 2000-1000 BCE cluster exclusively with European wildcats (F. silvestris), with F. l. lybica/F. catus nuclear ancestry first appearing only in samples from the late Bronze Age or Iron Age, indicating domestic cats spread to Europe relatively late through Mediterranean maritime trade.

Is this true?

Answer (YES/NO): YES